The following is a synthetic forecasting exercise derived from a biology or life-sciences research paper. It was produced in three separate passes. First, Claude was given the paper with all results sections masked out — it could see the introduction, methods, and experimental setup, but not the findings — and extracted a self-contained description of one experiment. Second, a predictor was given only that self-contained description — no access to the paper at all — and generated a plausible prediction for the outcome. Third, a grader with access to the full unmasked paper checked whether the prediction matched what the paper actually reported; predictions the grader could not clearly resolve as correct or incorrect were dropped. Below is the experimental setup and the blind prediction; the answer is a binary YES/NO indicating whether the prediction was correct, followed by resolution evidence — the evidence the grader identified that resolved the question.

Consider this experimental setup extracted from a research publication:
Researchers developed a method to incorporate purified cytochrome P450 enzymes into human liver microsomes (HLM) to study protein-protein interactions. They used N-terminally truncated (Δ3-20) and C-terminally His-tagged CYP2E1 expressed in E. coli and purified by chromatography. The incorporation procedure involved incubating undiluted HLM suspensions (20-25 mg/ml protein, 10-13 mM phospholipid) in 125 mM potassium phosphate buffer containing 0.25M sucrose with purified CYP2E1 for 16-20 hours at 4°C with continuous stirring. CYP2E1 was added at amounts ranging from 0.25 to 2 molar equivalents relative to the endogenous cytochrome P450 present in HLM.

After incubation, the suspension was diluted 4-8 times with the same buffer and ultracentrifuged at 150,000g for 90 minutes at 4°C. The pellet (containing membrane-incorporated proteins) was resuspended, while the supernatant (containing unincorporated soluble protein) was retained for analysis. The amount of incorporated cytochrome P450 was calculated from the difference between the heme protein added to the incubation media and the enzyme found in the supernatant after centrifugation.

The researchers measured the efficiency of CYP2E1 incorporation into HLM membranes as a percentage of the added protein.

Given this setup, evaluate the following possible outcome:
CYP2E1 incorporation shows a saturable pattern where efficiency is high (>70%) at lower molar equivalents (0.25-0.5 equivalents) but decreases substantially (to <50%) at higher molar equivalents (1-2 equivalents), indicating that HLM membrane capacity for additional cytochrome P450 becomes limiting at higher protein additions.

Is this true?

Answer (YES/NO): NO